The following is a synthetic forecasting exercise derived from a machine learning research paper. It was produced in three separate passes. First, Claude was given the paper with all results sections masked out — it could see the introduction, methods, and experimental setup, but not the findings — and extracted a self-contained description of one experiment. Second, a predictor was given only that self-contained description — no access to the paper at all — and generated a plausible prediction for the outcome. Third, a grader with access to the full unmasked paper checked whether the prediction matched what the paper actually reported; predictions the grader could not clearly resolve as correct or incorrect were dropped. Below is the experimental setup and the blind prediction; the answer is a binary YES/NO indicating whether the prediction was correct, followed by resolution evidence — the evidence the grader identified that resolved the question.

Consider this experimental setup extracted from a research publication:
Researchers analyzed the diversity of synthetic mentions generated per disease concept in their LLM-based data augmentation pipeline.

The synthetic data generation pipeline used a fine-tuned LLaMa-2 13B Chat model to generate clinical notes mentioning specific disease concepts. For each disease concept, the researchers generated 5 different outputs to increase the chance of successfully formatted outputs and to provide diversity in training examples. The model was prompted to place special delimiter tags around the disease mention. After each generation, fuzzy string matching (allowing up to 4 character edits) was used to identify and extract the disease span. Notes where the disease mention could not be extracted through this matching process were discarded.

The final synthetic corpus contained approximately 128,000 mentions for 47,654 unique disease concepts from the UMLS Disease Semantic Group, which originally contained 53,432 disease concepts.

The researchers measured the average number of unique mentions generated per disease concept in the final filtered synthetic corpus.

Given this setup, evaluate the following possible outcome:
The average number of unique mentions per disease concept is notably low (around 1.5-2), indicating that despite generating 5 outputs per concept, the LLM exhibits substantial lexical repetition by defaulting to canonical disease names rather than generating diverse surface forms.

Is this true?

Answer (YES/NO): NO